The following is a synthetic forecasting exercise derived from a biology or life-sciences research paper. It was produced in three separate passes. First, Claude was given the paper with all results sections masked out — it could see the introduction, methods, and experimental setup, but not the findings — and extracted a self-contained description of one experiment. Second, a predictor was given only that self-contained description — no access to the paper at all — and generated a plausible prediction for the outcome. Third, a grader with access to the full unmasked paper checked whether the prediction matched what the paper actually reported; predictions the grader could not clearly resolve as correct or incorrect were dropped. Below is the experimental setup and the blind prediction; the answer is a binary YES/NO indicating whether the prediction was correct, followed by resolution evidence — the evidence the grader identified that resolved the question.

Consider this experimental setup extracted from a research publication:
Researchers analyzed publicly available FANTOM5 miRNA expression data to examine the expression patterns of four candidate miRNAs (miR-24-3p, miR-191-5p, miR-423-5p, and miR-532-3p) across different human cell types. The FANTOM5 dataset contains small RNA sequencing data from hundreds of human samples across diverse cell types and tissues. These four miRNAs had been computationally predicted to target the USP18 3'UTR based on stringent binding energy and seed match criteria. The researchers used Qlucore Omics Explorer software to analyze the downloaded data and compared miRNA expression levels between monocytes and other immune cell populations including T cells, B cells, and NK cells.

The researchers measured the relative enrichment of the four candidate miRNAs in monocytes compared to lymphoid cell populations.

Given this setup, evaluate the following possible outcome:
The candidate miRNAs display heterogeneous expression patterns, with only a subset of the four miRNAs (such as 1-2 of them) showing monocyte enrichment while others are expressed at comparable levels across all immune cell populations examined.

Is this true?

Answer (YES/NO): NO